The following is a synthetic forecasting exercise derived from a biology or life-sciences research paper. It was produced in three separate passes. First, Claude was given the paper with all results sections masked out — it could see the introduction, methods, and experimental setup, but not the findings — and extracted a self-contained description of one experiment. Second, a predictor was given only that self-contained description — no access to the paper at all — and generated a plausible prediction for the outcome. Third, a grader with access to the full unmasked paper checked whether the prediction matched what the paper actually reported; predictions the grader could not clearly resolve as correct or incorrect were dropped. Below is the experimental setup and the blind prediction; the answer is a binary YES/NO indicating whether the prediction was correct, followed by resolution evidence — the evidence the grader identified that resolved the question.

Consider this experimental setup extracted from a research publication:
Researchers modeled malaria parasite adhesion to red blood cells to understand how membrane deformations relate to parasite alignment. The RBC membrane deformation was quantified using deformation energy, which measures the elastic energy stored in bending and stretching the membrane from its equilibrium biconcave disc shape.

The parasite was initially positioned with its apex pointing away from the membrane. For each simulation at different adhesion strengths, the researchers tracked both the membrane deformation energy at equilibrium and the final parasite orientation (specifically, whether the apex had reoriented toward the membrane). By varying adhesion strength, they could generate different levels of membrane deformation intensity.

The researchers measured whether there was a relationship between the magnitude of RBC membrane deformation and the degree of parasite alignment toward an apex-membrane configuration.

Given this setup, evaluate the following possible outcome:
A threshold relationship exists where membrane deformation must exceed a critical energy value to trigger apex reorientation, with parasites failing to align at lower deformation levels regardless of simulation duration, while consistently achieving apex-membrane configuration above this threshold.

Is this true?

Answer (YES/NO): NO